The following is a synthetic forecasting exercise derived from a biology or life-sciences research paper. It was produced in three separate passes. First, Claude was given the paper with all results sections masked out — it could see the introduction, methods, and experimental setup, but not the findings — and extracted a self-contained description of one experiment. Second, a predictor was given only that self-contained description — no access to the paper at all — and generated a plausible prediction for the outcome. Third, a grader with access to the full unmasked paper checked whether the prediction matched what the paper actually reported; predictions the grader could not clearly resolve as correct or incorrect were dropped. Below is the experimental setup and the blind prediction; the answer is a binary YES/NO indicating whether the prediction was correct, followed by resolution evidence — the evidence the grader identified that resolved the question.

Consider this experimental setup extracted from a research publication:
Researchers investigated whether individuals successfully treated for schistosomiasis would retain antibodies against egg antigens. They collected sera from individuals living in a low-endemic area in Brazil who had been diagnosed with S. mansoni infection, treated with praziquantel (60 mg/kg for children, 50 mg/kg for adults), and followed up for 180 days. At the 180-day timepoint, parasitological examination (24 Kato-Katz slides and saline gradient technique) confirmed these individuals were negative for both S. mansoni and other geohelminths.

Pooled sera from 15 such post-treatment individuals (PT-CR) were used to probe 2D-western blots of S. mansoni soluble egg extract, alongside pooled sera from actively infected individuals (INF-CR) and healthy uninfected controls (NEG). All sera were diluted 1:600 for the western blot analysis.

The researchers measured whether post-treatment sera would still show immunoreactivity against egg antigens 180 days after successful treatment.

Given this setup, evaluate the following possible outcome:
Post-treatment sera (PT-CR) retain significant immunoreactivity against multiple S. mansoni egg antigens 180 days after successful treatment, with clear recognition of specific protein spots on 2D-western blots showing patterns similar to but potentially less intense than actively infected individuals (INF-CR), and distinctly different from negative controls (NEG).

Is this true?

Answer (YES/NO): YES